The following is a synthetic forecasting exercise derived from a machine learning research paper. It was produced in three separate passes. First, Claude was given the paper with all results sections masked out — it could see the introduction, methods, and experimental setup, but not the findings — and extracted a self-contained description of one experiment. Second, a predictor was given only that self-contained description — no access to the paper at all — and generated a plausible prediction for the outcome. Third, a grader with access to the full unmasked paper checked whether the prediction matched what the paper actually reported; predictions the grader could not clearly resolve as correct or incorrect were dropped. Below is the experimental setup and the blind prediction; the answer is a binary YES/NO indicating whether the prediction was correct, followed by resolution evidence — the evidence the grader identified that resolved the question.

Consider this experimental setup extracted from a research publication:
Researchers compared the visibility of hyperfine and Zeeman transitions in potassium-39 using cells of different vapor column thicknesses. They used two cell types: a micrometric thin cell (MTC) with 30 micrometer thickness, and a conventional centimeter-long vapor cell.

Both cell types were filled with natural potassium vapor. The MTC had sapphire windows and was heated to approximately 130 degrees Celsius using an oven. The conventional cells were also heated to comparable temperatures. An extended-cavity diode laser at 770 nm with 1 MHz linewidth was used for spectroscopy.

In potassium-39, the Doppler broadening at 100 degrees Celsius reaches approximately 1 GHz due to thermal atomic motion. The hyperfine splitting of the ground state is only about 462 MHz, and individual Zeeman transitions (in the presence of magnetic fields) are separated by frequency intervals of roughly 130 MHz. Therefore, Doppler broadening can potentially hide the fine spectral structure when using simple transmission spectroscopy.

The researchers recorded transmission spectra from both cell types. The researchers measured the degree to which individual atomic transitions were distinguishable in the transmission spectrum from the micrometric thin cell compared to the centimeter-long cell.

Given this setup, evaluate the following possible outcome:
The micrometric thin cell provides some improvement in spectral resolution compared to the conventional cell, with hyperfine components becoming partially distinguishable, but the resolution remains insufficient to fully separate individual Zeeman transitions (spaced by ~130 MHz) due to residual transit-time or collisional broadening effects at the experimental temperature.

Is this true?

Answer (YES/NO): NO